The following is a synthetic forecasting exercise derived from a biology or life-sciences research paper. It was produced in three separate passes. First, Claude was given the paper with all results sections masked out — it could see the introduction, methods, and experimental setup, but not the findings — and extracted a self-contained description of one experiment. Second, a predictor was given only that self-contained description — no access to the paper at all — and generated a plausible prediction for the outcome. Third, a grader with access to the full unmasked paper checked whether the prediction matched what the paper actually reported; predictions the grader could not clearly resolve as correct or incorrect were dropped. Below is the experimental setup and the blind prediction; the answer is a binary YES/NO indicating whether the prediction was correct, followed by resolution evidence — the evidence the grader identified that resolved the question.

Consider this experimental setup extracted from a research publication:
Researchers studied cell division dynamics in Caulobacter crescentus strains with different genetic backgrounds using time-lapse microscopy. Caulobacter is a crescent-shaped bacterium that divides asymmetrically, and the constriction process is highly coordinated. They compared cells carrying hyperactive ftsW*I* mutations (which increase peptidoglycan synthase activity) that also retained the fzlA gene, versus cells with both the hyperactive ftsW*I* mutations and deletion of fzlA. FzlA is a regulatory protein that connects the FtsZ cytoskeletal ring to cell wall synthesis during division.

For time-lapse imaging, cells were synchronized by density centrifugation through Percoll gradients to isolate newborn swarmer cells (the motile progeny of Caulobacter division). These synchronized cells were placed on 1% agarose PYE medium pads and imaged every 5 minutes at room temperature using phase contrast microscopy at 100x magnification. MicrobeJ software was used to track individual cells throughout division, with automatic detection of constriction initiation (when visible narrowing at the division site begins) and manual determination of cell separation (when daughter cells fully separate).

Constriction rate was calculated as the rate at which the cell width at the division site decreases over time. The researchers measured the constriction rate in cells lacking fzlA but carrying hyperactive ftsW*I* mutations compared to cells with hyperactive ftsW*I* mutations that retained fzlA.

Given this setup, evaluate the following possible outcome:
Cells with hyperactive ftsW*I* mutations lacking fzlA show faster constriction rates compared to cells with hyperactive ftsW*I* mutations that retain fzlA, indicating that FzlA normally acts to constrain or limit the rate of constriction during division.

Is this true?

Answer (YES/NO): NO